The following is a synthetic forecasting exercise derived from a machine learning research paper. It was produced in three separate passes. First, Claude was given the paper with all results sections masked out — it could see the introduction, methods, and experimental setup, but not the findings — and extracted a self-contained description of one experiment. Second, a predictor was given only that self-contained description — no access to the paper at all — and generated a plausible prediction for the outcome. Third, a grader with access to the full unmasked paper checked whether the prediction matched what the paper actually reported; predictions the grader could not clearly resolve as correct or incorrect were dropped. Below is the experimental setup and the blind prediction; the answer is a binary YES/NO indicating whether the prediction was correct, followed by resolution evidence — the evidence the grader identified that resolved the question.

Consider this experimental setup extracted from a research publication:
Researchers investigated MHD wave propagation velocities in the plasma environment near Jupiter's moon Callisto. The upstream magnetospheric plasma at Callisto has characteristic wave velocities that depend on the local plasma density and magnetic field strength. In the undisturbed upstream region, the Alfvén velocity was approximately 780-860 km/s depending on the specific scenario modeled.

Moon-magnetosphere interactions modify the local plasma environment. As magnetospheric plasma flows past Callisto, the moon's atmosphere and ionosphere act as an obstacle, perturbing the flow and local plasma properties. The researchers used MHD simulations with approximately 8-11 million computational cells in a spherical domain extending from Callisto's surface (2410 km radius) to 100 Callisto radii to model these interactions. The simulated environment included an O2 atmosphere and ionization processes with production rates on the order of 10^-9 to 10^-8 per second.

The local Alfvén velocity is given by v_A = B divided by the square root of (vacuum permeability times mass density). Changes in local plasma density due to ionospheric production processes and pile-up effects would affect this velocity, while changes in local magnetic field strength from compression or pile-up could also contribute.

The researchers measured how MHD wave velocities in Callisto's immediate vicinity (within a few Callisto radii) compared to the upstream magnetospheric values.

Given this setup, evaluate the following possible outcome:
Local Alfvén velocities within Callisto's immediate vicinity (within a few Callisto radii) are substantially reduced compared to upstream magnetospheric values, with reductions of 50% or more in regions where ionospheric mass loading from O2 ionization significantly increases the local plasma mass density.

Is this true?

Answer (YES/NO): YES